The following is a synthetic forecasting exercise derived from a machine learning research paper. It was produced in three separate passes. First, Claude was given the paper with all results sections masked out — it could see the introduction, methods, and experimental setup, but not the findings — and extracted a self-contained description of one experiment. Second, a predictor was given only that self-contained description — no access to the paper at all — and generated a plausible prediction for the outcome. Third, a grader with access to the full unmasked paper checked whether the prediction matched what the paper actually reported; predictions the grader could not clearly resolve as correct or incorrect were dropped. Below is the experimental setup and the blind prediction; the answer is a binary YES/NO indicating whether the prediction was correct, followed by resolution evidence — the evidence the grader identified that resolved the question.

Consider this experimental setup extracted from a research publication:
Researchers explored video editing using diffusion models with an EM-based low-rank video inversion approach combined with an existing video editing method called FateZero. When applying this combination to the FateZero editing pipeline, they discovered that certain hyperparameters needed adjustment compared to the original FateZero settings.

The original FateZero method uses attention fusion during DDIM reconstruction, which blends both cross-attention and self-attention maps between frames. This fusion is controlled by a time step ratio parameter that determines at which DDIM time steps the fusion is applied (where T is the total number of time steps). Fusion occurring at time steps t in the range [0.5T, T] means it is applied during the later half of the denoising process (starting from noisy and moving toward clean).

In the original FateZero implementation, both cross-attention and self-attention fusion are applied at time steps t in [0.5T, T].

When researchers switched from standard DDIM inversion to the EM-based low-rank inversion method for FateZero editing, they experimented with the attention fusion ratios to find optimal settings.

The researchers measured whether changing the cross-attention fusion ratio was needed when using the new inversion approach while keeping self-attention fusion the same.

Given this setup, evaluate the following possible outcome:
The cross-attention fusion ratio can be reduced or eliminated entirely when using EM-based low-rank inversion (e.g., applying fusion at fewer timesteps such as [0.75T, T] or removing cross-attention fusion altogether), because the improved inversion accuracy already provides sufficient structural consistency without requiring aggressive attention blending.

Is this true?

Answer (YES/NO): NO